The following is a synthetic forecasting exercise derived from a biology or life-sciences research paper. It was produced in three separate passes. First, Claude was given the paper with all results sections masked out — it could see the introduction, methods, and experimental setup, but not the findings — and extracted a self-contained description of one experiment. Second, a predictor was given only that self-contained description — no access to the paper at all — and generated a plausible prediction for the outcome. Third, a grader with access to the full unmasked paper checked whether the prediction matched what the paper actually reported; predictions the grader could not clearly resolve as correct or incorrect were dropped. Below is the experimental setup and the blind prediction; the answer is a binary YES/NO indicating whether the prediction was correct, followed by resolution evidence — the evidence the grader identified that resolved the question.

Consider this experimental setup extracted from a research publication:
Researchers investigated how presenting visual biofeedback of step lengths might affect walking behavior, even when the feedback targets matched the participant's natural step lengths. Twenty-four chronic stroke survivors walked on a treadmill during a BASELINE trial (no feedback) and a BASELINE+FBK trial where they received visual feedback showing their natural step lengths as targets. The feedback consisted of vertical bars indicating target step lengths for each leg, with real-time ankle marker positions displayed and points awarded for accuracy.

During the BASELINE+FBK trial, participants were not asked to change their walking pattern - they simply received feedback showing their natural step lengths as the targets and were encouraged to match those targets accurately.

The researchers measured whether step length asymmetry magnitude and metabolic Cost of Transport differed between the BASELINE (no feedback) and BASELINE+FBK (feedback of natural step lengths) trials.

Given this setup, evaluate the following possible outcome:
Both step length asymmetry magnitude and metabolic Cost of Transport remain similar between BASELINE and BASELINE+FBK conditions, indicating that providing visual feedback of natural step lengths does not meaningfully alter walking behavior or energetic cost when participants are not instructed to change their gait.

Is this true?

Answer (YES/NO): YES